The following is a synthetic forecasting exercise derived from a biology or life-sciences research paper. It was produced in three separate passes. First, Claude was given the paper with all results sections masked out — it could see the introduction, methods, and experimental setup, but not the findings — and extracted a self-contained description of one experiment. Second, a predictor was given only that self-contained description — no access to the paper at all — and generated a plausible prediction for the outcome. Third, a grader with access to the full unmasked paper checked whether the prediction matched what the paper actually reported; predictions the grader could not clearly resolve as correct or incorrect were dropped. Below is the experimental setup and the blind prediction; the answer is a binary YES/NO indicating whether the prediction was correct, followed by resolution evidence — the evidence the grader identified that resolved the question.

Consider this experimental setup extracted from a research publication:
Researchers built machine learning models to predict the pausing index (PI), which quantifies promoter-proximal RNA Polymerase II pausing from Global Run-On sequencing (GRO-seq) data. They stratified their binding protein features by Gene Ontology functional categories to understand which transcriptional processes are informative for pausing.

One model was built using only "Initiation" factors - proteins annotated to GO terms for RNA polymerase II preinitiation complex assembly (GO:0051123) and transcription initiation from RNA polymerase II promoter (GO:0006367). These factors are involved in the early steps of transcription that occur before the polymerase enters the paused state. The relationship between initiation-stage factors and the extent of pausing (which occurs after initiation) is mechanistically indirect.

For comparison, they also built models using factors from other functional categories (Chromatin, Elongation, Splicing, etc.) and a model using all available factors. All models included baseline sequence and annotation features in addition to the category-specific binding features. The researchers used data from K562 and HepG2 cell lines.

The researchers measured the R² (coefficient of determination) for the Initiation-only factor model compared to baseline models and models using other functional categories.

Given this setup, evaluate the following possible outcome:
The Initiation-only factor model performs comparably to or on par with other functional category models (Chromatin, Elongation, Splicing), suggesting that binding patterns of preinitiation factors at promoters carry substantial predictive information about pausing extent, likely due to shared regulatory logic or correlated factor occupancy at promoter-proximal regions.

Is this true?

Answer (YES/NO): YES